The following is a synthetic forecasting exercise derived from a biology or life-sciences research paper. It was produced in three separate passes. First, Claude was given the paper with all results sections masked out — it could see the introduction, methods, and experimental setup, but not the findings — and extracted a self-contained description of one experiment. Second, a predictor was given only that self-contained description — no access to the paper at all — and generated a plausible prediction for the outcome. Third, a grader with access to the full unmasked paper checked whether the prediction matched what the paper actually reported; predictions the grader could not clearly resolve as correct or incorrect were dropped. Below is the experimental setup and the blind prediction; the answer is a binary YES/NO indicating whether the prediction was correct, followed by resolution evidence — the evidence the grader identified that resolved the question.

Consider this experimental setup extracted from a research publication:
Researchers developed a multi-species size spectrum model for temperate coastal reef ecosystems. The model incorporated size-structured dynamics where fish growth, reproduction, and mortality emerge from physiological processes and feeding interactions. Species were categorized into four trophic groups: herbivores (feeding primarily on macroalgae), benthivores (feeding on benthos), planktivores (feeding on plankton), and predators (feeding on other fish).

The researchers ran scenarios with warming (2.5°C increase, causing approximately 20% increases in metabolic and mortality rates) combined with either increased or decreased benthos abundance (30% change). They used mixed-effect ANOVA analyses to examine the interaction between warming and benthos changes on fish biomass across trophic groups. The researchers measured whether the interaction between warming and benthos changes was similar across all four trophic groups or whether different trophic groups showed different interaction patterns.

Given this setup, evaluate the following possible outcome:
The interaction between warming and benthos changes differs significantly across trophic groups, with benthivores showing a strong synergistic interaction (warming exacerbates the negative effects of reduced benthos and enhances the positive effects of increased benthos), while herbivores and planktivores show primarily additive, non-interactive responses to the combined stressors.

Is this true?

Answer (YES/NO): NO